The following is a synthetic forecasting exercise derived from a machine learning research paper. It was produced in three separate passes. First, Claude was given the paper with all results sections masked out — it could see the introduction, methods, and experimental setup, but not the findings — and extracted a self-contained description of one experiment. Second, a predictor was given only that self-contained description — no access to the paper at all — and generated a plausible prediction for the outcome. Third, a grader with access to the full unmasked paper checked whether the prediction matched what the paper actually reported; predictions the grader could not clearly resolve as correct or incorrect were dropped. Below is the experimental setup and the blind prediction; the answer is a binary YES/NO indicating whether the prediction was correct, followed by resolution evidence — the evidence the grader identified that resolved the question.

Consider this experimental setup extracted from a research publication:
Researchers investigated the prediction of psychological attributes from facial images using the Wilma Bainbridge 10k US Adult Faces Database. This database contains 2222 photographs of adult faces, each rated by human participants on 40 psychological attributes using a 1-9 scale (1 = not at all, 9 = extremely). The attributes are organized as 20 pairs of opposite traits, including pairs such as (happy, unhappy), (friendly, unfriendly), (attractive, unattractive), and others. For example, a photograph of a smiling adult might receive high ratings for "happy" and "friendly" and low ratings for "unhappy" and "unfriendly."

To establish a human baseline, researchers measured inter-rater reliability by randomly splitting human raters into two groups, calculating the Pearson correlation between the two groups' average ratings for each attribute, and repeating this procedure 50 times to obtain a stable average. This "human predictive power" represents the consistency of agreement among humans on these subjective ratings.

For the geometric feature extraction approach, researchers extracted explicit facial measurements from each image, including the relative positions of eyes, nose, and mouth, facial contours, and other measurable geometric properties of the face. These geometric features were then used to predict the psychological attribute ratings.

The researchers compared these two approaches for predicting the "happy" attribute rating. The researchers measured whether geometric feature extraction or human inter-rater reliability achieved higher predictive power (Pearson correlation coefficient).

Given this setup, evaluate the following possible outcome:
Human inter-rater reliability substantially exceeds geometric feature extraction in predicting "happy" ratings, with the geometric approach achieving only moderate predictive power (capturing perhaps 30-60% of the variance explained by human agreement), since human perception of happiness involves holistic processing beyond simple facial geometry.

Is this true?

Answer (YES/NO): NO